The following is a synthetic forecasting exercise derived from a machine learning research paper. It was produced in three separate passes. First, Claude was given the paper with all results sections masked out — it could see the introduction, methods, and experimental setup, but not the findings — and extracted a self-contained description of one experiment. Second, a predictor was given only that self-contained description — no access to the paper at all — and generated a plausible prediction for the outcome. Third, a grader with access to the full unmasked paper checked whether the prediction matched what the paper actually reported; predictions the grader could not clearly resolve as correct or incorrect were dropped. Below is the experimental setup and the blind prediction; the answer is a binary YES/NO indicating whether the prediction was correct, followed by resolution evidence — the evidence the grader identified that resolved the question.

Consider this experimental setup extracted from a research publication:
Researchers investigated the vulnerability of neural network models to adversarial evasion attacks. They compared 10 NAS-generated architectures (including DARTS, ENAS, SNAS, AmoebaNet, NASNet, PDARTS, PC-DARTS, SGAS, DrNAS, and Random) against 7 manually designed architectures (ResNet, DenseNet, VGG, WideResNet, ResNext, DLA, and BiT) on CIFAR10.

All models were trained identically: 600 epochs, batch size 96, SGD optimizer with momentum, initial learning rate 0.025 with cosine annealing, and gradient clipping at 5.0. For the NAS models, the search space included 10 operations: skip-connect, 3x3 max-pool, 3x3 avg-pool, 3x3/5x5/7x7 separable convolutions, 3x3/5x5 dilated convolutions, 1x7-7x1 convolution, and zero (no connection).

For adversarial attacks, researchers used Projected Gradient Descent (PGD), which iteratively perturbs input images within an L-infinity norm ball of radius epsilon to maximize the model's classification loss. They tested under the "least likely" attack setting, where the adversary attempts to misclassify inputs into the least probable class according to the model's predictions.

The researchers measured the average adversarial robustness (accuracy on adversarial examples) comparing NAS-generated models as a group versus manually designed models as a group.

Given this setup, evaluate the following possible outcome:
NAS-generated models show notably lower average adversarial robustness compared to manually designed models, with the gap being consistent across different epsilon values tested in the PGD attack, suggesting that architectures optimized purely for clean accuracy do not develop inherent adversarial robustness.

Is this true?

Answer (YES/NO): NO